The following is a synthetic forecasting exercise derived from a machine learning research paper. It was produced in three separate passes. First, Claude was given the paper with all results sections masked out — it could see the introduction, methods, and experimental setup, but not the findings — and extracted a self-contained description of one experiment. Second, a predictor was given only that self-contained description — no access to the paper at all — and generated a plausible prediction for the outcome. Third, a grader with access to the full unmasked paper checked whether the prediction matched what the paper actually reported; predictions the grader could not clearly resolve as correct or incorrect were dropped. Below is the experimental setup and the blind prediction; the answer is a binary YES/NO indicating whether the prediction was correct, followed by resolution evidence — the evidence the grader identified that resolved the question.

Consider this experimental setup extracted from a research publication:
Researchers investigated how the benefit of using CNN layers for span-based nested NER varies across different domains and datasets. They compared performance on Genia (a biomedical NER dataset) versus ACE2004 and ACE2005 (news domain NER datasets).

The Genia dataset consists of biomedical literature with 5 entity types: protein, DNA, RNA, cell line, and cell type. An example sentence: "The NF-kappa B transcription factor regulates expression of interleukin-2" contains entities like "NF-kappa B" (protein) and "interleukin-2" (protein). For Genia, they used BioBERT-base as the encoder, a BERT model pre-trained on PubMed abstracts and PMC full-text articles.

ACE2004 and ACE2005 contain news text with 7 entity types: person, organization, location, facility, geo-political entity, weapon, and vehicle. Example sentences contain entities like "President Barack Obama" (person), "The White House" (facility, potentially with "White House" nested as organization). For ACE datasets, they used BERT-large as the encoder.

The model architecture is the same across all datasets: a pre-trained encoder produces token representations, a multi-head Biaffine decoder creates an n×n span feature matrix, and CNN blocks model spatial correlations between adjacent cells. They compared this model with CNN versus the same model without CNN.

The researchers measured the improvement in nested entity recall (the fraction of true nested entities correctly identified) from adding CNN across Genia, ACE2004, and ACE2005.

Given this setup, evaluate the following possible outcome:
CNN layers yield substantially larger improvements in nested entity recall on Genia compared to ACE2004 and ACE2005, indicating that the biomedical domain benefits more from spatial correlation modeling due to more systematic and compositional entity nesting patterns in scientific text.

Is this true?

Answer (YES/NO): NO